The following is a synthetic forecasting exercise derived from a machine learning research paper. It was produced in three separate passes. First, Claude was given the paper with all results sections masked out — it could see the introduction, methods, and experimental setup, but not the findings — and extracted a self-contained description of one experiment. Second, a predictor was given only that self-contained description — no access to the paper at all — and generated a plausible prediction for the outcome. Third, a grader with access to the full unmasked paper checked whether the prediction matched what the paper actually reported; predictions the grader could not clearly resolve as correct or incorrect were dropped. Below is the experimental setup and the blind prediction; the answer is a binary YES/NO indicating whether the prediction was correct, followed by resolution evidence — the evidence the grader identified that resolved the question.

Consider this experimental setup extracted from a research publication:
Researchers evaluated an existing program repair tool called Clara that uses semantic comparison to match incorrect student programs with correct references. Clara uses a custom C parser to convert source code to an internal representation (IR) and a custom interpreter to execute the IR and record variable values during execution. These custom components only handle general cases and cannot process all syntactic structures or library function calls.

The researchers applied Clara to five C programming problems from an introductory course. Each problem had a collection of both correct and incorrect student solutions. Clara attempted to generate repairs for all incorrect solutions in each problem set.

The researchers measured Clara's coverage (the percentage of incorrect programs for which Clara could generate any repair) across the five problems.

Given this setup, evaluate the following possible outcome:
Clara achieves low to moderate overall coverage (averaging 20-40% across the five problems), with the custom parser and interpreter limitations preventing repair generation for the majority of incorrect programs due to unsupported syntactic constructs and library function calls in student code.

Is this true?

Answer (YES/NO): NO